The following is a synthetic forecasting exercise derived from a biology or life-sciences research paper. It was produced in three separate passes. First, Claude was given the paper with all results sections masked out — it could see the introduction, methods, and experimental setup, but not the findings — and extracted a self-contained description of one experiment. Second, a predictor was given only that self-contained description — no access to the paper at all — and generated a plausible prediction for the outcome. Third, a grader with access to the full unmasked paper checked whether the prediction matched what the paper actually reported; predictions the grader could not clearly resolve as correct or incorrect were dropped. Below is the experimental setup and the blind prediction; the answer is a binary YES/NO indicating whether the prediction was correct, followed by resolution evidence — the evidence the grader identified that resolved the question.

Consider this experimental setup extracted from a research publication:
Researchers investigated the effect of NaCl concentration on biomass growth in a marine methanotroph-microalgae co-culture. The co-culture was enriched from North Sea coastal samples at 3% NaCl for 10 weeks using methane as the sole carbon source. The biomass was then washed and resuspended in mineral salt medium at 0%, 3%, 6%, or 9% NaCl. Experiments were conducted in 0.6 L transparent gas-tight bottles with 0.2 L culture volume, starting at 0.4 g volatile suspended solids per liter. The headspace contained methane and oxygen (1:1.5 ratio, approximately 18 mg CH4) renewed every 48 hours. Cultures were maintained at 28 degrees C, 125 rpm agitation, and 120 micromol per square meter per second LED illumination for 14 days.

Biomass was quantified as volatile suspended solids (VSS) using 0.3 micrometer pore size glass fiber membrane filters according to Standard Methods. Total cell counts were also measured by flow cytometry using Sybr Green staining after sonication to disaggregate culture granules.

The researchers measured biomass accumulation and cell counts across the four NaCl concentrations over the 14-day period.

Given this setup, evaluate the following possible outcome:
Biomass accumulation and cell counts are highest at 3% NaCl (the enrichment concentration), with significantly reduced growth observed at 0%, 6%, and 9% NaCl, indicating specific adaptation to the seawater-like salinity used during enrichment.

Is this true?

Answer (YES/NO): NO